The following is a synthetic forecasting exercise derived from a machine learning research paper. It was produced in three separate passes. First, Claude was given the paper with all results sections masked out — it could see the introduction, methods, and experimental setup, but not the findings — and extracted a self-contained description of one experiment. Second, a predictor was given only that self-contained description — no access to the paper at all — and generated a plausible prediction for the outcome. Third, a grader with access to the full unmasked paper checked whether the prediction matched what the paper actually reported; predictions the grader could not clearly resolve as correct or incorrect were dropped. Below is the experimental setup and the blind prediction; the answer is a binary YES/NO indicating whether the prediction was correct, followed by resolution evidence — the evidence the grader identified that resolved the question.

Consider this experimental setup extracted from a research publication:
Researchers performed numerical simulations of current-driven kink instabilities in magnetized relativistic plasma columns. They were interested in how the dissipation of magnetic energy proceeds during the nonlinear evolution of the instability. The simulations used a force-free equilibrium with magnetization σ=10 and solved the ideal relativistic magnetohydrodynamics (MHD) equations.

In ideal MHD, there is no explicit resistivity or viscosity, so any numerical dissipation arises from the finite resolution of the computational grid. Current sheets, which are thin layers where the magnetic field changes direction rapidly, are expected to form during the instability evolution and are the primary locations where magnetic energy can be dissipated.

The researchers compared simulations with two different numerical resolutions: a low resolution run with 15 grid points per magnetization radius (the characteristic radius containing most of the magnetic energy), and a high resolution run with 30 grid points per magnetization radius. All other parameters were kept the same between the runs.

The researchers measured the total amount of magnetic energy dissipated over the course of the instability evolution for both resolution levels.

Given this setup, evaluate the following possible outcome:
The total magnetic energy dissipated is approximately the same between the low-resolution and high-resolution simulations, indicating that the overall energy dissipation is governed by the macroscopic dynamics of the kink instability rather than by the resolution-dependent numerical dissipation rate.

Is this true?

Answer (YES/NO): YES